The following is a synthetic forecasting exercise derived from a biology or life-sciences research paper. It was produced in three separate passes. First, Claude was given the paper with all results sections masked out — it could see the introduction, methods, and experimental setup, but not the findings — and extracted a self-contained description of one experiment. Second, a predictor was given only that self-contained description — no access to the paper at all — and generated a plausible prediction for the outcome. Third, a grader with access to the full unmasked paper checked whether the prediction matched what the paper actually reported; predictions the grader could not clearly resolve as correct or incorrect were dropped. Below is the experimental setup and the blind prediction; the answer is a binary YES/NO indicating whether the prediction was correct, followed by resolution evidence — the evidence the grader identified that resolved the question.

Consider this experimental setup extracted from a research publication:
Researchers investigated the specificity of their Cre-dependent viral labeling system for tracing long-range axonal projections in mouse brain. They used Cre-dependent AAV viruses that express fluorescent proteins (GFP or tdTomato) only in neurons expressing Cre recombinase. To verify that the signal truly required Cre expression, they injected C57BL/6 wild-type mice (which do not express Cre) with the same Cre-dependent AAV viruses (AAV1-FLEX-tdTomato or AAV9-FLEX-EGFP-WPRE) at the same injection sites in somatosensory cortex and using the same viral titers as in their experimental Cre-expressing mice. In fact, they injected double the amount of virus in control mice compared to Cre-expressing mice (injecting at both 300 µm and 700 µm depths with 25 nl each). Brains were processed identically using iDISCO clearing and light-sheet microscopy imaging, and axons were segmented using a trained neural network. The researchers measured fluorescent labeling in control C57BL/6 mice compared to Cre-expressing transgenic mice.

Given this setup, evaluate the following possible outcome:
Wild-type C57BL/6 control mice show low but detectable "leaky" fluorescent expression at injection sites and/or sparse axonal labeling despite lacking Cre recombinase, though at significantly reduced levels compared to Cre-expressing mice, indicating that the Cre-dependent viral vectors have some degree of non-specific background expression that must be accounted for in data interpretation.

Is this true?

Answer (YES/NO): NO